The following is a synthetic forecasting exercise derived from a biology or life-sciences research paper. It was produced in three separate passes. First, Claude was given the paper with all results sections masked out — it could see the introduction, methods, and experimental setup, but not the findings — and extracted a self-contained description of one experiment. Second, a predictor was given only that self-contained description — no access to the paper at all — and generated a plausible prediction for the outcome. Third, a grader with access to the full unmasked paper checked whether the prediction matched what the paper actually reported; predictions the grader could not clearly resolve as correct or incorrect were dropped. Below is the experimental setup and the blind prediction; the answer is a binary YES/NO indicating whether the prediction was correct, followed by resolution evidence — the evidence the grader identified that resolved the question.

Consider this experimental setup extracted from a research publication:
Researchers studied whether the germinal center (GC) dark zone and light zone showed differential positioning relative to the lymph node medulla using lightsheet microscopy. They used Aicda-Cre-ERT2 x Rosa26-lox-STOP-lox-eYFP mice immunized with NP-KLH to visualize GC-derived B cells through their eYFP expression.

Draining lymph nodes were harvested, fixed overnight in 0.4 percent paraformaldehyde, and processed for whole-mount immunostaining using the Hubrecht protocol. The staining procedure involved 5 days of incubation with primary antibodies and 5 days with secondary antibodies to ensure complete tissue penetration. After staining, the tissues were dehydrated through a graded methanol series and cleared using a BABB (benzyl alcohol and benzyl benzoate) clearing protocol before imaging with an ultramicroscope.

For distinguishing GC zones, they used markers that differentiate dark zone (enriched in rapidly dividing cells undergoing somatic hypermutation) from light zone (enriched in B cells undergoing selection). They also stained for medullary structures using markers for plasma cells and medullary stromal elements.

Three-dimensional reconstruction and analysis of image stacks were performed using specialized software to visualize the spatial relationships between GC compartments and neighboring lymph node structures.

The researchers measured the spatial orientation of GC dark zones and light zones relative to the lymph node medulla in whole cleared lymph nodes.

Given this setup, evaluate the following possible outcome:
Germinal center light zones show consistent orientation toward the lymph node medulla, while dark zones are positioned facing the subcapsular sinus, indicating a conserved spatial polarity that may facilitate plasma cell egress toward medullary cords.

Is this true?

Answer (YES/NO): NO